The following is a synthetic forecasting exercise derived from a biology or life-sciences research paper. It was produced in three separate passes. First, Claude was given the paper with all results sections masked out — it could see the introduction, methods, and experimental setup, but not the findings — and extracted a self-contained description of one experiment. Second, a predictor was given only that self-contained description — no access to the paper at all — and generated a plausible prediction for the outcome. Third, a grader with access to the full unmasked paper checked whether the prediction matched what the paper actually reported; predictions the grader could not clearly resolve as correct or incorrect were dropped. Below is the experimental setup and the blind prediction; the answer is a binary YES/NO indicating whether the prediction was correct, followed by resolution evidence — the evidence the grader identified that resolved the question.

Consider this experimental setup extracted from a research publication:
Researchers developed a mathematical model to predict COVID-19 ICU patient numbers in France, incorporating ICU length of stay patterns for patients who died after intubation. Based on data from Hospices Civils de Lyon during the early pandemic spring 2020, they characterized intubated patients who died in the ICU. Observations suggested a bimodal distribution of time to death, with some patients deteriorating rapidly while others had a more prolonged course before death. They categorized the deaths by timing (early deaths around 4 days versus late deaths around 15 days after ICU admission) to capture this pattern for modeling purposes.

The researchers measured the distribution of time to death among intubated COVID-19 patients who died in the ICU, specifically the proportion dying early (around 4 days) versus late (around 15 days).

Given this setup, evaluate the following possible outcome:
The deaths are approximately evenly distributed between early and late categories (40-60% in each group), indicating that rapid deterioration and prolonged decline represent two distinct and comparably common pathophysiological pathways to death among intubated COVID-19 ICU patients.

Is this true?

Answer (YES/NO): NO